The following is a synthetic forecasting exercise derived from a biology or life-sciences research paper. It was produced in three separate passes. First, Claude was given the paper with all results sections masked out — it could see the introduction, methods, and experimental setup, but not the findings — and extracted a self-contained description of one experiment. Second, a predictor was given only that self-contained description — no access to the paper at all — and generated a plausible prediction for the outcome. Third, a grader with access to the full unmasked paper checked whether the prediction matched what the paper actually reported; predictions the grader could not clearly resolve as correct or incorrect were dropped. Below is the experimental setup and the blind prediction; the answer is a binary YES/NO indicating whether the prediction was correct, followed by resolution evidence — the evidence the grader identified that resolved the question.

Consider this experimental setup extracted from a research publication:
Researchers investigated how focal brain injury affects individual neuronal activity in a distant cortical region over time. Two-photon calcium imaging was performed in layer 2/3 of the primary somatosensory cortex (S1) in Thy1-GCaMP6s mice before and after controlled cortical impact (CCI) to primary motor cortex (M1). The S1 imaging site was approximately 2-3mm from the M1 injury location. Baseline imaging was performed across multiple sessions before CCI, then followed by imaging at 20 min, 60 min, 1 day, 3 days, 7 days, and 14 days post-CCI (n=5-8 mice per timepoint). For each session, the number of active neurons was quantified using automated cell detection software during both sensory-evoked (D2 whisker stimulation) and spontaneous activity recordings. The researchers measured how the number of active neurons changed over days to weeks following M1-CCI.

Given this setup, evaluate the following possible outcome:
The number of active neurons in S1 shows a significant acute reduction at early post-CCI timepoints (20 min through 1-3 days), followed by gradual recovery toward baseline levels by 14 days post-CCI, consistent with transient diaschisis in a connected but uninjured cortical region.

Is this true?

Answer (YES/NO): NO